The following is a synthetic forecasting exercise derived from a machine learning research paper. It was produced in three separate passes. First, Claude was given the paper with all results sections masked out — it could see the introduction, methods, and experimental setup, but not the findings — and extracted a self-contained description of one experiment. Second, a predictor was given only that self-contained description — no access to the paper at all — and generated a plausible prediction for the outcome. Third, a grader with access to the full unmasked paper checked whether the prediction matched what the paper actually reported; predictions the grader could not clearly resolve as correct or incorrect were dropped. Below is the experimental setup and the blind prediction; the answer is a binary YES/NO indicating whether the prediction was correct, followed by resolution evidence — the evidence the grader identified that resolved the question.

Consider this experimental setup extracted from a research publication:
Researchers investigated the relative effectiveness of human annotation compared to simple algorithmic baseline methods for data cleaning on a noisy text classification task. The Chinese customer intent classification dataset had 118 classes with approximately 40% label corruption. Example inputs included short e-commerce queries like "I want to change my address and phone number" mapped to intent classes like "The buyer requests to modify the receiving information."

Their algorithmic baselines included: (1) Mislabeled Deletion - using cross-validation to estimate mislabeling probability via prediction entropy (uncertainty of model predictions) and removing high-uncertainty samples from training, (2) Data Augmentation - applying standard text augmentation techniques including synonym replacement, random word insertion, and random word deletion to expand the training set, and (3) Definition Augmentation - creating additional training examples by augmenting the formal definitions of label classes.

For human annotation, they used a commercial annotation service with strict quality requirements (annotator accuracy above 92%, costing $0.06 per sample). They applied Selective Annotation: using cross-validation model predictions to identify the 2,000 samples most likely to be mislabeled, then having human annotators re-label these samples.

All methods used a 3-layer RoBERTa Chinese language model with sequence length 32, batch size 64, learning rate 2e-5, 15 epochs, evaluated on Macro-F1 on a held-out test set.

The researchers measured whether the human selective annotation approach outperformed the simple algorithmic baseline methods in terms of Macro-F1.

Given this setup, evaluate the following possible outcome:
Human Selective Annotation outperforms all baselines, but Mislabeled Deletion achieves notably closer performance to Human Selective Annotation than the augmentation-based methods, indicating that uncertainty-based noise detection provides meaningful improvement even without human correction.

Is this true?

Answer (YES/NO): NO